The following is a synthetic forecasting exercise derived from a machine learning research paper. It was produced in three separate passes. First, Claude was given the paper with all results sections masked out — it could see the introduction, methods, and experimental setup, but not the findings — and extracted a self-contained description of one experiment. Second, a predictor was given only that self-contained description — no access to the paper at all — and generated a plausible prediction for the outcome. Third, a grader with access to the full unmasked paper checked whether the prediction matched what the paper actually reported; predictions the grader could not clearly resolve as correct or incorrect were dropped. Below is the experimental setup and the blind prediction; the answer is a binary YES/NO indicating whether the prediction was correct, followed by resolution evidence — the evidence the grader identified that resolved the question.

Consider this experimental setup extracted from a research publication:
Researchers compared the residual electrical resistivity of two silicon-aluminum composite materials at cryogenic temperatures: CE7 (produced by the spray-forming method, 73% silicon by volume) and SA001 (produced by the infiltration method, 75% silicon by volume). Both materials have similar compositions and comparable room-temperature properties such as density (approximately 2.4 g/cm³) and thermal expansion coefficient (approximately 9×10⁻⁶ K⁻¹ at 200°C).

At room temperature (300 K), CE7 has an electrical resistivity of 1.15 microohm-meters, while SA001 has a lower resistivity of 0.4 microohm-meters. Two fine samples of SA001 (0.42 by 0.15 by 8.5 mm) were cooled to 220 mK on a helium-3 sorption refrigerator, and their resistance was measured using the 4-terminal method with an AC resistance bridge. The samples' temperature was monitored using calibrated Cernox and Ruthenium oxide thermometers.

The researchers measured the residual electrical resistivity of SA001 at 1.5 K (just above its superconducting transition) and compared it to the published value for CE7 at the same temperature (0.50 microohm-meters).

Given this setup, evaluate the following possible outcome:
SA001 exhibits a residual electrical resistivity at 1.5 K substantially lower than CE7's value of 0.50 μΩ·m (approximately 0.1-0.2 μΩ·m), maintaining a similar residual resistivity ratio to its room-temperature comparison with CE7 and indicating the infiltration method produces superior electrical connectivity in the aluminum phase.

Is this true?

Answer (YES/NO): NO